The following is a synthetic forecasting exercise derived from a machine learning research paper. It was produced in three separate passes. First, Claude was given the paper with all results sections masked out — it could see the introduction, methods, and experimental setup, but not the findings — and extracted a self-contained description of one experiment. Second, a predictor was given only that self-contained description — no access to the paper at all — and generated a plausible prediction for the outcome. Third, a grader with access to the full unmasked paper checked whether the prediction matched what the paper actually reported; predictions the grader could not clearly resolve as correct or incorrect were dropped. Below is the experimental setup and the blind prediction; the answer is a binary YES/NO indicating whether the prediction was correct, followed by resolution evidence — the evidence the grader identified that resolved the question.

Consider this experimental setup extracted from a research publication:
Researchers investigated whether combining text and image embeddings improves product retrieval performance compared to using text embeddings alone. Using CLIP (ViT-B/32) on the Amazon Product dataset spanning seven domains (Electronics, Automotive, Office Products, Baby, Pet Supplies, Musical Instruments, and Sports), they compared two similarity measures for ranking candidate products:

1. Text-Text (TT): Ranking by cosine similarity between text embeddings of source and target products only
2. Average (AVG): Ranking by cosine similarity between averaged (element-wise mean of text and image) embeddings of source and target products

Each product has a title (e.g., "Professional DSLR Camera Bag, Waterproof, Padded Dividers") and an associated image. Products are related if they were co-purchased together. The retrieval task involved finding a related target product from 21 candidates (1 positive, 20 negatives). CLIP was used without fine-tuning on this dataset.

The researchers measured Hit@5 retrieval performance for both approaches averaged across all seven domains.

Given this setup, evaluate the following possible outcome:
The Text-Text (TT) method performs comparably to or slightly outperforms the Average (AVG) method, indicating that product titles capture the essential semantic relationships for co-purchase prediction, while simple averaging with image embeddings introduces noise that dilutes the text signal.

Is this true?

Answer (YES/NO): YES